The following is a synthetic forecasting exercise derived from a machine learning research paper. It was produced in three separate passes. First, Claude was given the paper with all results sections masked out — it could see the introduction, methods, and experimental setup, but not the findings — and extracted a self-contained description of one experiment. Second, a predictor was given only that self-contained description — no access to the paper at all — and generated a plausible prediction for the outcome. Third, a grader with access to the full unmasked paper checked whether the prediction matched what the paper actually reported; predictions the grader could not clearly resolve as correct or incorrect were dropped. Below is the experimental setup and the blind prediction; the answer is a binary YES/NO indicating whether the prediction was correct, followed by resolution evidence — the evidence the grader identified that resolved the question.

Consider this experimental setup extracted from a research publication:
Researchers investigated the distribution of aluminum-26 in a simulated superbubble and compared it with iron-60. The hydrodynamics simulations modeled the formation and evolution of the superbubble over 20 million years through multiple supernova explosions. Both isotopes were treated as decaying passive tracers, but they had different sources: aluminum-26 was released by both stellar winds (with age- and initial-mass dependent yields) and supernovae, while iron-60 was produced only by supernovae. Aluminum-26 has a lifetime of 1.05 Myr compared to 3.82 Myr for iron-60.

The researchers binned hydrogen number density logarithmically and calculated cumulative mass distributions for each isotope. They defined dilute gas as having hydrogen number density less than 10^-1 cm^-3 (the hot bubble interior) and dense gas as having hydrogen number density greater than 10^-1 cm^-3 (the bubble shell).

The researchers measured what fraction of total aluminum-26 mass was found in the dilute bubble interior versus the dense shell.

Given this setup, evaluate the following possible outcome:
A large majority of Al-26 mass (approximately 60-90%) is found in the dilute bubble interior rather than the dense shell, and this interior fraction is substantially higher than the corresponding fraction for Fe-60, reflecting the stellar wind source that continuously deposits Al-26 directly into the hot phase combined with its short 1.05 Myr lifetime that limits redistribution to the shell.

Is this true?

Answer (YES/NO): NO